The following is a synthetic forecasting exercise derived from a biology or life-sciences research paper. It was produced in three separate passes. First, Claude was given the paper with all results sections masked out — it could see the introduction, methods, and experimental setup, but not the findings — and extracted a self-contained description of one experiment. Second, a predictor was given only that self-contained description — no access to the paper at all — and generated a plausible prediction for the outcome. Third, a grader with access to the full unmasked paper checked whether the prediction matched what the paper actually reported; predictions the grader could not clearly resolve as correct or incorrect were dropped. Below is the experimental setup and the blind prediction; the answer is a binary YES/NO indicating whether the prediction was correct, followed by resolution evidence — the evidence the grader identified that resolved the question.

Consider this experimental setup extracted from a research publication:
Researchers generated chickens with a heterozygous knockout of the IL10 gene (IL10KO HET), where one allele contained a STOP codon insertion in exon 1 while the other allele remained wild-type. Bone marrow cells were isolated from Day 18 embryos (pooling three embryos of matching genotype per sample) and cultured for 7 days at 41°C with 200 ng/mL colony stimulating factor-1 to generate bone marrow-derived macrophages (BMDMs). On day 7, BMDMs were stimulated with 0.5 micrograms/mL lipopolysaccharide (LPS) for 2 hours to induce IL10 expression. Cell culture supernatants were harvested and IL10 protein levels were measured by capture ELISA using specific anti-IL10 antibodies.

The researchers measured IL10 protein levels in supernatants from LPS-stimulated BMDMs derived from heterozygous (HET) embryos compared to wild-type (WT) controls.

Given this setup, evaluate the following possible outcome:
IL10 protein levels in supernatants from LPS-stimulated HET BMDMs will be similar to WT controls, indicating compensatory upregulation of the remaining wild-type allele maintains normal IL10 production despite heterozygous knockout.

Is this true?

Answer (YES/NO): NO